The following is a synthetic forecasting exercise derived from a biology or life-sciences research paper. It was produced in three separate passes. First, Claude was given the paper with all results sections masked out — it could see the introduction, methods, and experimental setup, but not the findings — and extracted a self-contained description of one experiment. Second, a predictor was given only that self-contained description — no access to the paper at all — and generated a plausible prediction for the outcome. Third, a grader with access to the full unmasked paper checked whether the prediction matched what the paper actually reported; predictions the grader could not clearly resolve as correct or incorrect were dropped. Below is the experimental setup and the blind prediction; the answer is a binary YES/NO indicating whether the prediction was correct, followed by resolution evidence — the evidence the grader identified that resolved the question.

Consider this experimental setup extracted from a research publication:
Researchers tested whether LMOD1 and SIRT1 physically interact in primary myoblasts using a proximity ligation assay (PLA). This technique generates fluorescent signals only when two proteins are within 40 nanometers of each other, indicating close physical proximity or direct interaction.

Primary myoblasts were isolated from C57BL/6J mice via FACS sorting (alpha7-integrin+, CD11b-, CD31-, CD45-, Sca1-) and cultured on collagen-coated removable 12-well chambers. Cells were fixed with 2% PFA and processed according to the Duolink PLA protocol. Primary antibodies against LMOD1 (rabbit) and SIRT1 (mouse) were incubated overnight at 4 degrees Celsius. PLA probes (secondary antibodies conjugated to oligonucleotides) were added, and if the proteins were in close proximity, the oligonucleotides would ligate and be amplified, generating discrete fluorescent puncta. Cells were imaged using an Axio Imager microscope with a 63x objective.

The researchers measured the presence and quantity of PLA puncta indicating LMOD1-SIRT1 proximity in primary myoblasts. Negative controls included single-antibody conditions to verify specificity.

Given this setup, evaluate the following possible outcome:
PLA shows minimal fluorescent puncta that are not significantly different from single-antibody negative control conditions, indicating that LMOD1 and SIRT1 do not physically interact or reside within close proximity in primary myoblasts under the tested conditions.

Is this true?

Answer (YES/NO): NO